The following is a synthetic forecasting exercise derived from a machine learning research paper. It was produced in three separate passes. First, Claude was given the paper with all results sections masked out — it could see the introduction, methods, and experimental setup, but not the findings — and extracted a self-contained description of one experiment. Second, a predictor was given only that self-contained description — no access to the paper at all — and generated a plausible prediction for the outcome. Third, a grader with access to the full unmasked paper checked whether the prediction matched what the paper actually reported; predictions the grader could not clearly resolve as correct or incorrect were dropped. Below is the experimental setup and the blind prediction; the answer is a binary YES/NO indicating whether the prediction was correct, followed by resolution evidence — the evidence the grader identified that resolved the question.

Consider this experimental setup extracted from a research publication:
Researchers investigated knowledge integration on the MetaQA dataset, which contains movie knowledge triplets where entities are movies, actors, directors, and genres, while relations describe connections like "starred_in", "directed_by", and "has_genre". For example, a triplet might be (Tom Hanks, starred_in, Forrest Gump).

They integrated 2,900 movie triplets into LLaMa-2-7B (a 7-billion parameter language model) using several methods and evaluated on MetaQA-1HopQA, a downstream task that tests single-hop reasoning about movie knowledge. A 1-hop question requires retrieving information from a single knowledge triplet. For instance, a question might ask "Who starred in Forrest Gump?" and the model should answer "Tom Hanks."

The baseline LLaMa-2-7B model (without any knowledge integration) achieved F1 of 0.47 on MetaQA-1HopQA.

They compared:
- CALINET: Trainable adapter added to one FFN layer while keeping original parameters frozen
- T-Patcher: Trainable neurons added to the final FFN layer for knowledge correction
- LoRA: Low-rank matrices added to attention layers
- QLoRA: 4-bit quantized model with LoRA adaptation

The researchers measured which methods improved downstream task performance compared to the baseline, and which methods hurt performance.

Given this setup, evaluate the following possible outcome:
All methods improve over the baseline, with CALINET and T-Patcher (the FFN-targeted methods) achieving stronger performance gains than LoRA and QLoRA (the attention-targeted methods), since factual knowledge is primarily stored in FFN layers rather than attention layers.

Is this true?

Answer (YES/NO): NO